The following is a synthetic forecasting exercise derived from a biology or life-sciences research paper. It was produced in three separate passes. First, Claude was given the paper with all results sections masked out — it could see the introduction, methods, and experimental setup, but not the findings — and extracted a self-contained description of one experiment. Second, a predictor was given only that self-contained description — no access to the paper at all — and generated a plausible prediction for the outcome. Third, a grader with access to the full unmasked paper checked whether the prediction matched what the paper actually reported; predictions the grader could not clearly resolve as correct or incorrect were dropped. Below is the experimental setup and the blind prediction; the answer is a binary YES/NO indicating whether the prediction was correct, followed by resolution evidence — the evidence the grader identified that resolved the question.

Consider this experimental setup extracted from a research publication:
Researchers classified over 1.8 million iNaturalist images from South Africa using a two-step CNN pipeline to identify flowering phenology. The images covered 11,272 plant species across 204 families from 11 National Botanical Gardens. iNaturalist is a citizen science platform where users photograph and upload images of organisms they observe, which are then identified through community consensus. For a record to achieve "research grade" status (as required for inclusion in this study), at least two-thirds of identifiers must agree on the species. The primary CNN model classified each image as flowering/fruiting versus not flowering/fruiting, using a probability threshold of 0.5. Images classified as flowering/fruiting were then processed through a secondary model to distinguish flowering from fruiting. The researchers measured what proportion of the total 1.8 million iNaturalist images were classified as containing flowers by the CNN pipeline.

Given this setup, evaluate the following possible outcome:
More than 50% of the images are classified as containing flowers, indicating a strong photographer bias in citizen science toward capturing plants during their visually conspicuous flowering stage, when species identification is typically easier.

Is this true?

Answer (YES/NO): YES